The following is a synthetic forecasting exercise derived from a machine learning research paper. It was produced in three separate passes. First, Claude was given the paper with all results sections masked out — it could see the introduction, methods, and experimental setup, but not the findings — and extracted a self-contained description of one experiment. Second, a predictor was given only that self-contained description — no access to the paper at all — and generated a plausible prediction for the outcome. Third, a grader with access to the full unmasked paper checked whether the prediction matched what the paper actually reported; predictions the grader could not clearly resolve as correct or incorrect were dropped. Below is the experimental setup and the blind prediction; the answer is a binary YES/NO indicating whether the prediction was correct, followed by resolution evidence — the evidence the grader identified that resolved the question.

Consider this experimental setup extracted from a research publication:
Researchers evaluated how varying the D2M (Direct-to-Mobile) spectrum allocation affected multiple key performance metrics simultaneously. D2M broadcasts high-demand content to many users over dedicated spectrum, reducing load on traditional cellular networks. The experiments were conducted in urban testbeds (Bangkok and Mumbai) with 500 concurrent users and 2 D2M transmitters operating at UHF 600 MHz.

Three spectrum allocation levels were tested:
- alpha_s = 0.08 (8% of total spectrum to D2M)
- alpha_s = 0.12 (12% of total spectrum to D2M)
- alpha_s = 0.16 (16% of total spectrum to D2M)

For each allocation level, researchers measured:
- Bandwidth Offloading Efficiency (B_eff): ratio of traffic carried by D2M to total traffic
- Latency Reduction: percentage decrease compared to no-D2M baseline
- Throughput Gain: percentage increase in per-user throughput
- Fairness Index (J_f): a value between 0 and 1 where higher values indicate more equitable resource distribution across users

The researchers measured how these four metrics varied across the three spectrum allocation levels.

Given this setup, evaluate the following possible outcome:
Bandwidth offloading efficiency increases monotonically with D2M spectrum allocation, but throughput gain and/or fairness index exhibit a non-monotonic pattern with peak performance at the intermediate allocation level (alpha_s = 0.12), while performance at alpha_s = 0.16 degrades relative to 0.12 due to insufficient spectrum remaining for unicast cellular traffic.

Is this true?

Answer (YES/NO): YES